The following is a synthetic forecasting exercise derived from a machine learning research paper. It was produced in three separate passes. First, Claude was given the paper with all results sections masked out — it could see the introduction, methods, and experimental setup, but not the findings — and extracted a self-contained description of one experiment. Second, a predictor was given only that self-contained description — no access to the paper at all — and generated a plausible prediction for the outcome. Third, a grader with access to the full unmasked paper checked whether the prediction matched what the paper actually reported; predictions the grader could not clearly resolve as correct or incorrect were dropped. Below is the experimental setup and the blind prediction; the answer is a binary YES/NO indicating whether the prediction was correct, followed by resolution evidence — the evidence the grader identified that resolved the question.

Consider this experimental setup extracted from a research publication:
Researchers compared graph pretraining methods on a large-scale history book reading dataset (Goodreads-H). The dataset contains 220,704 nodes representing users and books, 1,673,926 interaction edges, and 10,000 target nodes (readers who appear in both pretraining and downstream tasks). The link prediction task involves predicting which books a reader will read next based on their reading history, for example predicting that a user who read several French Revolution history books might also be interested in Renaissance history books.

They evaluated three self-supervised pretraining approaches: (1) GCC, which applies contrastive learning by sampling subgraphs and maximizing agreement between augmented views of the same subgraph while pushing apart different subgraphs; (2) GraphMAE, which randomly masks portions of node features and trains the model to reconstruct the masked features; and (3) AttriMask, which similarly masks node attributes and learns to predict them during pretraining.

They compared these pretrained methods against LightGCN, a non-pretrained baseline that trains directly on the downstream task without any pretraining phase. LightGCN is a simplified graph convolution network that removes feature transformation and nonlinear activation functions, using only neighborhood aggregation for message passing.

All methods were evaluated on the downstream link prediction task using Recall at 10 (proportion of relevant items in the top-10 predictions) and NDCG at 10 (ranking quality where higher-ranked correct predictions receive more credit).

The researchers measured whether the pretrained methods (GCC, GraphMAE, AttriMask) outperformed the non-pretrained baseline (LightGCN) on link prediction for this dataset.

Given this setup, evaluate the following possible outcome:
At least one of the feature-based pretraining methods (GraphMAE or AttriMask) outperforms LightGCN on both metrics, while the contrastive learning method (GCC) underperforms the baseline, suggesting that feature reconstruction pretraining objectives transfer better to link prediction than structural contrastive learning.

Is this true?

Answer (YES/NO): NO